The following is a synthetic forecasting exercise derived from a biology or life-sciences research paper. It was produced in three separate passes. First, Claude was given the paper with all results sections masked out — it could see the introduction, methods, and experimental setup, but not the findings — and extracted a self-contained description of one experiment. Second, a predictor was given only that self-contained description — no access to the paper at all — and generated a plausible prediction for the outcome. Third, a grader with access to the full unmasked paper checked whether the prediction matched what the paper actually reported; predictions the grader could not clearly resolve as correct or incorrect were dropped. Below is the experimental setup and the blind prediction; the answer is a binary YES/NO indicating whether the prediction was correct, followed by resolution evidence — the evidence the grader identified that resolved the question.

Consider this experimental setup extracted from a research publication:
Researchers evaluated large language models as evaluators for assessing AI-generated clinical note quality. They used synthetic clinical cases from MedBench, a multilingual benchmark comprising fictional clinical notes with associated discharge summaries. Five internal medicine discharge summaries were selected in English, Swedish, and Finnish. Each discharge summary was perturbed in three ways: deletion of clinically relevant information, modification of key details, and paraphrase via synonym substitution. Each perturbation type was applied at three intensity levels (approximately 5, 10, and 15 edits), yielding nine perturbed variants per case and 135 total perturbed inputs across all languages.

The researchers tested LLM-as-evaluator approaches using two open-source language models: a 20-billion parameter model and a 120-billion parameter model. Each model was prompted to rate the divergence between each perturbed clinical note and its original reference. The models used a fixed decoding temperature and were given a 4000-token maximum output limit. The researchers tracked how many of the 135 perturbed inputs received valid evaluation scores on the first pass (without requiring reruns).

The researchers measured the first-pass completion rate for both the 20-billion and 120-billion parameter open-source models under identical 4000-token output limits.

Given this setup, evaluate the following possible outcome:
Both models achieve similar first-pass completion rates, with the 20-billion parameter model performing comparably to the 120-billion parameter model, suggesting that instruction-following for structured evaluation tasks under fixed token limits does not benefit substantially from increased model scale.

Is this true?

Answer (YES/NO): NO